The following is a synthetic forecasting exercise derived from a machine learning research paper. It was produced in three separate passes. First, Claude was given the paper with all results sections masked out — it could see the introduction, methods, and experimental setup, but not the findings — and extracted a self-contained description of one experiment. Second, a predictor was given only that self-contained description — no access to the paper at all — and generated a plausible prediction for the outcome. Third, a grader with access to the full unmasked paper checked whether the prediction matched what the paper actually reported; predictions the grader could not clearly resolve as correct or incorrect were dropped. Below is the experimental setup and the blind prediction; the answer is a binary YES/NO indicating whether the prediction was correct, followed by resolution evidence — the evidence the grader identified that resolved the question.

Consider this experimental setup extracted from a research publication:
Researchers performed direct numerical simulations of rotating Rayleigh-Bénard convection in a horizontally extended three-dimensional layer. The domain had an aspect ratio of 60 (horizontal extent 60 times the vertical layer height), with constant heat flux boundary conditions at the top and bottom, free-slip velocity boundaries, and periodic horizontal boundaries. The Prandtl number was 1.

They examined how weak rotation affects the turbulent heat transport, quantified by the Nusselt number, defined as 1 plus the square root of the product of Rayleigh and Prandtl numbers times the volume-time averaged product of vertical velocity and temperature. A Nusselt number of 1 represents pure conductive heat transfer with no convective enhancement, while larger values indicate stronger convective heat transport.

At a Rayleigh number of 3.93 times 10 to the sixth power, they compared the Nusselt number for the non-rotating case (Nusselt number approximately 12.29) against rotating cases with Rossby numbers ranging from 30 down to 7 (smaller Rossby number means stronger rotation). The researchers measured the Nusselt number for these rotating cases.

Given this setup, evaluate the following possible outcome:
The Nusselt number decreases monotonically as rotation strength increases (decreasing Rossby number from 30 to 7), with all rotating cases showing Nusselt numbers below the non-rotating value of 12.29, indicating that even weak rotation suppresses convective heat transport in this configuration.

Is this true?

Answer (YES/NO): NO